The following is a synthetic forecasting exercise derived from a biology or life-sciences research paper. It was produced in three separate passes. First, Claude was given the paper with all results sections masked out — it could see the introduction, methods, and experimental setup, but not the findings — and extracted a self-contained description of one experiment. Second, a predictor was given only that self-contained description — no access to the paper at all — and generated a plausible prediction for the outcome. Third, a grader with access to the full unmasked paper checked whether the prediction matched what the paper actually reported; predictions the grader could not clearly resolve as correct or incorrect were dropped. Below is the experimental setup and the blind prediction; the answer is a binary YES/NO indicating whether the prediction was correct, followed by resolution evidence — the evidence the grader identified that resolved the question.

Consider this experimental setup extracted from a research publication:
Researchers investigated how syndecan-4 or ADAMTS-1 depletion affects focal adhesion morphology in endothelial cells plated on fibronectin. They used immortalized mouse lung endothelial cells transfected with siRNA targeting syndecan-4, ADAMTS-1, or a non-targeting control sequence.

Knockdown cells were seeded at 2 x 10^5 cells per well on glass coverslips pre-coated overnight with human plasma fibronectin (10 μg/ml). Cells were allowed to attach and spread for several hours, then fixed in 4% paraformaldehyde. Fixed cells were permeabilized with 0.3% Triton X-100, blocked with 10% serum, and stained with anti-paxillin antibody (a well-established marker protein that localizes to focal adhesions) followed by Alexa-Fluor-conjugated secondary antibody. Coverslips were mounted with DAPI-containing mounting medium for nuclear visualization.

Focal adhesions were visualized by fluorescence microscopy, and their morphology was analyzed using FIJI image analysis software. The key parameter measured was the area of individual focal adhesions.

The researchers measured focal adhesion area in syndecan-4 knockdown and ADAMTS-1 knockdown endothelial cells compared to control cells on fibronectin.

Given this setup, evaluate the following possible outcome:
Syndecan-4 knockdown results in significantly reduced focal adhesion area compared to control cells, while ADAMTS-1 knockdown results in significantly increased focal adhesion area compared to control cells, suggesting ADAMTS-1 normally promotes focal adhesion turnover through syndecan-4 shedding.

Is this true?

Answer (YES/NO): NO